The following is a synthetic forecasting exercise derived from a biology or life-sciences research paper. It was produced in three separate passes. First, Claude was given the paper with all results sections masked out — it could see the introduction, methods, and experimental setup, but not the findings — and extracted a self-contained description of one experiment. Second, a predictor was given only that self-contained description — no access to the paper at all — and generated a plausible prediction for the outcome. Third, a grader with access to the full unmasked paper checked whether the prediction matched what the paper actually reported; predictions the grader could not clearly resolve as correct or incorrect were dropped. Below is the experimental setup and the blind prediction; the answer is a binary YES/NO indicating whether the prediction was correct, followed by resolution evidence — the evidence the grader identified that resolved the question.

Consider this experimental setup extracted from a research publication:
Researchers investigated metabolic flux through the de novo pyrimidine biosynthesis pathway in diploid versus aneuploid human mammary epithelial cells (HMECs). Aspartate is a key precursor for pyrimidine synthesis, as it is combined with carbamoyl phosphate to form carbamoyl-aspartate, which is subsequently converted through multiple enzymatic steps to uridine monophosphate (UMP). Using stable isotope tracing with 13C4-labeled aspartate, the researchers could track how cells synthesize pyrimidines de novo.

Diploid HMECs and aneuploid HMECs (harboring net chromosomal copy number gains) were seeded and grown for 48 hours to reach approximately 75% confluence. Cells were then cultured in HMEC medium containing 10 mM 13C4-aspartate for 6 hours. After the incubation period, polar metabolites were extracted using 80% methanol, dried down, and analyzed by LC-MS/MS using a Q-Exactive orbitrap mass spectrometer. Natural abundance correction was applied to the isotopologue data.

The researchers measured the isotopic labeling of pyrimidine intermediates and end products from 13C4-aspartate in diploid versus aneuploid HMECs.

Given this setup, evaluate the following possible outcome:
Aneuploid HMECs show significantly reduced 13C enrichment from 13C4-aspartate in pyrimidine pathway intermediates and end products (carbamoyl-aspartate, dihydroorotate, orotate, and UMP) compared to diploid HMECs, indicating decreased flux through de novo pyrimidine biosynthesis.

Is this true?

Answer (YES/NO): NO